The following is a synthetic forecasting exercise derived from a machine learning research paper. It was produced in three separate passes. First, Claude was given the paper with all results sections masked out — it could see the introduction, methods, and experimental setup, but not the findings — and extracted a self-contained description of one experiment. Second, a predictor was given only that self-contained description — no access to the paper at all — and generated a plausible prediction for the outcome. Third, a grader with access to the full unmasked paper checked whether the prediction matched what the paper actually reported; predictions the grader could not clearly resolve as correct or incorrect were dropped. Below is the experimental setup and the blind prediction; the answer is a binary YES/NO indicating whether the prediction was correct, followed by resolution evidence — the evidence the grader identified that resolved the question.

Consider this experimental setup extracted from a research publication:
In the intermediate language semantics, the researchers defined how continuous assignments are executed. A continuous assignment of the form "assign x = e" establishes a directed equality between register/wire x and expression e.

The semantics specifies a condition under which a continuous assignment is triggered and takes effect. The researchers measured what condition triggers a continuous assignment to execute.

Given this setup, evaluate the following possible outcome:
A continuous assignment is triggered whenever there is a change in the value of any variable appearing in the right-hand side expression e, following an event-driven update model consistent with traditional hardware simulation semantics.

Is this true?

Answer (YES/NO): YES